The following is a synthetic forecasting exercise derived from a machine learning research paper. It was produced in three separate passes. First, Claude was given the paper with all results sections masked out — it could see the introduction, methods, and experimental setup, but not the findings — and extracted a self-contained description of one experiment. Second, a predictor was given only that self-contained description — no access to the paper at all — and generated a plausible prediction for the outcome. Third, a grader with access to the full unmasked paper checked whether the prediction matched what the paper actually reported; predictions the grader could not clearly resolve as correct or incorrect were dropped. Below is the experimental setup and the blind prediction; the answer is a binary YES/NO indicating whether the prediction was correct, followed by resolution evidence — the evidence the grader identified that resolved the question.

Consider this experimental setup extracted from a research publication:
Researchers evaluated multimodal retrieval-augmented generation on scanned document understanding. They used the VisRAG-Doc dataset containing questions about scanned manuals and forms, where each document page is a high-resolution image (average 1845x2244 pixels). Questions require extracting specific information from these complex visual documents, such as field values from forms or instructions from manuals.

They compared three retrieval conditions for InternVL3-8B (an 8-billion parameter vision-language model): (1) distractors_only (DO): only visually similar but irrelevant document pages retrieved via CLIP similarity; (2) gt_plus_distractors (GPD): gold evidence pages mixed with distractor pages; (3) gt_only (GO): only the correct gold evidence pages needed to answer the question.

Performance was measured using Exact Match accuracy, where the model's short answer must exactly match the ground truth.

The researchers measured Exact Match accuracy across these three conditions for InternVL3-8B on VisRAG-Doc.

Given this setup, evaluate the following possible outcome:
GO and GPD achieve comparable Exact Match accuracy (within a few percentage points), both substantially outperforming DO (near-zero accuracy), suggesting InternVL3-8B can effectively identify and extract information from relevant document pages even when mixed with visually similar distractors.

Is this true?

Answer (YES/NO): YES